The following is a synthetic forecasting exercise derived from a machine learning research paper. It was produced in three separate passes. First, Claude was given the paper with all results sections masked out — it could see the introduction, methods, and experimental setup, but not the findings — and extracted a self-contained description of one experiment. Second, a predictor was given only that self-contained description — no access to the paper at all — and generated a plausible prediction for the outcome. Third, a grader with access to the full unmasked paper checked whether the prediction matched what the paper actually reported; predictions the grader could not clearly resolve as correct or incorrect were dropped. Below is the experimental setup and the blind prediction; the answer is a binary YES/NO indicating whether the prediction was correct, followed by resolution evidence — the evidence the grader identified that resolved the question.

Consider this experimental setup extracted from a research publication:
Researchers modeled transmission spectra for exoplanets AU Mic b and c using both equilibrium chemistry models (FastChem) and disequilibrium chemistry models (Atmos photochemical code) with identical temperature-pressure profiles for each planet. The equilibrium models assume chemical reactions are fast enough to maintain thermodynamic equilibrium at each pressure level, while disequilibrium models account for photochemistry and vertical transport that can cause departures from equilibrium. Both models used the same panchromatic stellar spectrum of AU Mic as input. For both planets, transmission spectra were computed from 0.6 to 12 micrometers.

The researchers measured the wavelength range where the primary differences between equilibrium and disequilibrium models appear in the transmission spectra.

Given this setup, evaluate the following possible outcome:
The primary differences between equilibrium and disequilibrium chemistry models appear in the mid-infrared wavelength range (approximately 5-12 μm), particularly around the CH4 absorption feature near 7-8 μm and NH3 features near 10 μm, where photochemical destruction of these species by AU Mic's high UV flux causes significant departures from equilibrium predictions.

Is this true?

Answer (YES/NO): NO